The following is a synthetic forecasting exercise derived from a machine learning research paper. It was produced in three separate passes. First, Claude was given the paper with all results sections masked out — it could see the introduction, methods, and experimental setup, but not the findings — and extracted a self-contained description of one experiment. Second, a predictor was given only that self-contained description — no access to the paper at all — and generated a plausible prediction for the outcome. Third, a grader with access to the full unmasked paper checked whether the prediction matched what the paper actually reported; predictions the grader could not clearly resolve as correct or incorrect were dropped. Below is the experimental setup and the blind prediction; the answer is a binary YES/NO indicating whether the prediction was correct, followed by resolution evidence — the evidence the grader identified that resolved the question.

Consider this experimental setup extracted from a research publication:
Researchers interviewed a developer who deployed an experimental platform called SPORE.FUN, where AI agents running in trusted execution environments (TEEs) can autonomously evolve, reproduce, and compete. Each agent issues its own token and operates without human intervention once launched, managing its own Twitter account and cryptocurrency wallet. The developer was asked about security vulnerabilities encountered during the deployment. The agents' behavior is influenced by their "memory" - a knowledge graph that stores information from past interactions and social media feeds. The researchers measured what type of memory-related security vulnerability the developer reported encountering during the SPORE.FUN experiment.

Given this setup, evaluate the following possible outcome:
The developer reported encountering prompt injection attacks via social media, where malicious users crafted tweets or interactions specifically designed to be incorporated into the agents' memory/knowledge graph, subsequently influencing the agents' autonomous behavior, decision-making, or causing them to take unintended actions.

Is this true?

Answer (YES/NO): NO